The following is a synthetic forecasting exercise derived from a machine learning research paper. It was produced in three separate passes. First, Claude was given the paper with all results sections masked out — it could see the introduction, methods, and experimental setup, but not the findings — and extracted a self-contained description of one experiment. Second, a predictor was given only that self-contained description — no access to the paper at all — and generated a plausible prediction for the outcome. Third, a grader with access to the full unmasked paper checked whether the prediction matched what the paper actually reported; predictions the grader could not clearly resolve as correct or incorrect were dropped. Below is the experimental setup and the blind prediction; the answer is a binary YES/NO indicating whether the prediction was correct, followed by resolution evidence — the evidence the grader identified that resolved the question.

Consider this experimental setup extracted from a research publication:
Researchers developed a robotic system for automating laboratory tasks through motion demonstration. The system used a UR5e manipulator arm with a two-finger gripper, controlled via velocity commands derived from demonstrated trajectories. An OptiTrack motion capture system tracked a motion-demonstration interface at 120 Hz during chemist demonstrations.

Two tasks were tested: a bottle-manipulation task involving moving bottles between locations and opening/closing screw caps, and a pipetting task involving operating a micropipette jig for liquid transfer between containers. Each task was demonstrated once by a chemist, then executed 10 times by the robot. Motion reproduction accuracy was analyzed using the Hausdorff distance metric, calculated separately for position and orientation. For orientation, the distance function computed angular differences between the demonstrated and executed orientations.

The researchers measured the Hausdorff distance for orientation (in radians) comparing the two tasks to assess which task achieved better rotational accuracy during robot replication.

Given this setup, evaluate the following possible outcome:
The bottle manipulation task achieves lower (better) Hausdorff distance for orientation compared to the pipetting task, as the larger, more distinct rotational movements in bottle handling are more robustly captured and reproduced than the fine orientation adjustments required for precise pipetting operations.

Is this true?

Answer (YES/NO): YES